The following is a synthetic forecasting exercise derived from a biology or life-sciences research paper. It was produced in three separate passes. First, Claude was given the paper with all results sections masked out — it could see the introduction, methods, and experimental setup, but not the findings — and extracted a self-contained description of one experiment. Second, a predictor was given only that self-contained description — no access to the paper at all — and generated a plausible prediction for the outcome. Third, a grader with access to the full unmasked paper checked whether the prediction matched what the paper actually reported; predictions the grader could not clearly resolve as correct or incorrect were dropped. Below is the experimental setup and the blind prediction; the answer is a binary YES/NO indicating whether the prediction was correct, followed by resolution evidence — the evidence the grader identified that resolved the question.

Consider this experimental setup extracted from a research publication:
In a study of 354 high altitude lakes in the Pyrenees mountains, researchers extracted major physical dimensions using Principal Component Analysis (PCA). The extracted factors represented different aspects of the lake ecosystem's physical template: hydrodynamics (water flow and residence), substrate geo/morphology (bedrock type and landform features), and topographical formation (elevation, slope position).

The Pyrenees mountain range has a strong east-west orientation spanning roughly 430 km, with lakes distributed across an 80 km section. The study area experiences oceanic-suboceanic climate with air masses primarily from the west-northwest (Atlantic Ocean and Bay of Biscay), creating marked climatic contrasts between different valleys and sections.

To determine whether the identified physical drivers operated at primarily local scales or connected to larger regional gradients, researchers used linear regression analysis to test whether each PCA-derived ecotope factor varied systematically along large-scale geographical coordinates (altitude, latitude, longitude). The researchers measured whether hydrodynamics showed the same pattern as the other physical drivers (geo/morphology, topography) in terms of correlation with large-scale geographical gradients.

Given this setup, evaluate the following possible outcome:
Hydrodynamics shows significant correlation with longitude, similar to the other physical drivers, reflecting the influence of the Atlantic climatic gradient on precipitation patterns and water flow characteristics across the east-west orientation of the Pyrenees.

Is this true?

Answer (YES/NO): NO